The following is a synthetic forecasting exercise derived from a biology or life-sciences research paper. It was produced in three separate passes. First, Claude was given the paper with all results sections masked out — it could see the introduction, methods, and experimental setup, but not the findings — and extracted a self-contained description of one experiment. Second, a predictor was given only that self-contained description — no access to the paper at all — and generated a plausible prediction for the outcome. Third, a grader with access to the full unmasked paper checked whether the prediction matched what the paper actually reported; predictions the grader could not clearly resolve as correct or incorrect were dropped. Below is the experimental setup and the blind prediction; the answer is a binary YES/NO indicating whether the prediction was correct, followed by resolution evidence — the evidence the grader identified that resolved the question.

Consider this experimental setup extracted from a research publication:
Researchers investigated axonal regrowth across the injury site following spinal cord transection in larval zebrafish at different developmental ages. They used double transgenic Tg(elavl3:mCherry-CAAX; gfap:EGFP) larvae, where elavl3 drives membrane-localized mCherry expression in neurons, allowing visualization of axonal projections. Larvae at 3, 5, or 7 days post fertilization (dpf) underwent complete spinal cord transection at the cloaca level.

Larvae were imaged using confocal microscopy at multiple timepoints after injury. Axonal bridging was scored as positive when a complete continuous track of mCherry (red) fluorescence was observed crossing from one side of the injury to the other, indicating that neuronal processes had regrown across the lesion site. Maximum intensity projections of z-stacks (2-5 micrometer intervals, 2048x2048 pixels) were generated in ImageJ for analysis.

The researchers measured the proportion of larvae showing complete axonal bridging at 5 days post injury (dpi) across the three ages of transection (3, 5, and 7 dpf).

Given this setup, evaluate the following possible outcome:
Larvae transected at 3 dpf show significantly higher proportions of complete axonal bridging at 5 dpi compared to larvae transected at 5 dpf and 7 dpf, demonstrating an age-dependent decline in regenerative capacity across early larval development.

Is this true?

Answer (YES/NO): YES